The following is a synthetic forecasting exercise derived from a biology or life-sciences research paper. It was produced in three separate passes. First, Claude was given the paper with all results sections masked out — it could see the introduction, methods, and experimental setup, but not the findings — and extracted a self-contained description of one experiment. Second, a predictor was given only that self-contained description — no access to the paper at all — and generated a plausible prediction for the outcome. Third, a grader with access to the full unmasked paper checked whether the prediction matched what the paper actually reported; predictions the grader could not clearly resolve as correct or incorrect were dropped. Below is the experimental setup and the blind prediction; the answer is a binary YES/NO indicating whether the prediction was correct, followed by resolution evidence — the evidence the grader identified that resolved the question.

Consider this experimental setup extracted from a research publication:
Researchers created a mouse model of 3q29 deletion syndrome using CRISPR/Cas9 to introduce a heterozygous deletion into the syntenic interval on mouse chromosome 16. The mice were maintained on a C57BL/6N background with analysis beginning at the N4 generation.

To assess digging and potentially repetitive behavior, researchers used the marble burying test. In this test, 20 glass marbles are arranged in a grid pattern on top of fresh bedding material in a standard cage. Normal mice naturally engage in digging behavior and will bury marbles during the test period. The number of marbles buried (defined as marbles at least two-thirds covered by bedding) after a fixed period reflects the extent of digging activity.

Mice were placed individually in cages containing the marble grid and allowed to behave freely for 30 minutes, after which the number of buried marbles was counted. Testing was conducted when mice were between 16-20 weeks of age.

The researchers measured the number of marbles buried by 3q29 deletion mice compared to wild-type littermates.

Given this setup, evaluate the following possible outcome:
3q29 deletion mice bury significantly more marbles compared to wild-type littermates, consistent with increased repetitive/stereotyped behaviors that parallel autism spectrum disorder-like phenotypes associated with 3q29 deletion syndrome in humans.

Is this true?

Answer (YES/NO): NO